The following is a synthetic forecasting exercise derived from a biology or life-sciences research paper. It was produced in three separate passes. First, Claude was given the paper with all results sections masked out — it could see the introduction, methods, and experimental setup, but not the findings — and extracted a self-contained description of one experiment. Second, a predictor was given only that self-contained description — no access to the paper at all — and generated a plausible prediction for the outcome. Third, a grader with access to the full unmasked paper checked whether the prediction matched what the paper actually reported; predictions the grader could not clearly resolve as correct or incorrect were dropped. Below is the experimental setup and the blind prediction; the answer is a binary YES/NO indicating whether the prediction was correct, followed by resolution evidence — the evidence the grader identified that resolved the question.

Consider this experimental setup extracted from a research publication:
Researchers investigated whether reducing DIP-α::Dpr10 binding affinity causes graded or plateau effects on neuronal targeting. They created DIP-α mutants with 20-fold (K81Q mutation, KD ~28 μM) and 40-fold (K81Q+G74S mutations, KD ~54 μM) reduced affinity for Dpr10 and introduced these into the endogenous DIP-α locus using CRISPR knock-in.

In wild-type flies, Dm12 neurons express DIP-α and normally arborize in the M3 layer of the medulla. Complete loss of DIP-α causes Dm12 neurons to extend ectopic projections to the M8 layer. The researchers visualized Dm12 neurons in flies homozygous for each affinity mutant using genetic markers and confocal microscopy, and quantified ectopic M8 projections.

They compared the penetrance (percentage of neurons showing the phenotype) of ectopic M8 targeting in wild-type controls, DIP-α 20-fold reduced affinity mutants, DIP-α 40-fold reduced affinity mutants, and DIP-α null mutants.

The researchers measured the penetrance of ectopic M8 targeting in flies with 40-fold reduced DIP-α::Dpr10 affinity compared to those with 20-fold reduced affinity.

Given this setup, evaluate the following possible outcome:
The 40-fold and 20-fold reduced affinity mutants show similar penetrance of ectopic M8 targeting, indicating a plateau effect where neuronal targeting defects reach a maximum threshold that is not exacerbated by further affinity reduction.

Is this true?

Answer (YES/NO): NO